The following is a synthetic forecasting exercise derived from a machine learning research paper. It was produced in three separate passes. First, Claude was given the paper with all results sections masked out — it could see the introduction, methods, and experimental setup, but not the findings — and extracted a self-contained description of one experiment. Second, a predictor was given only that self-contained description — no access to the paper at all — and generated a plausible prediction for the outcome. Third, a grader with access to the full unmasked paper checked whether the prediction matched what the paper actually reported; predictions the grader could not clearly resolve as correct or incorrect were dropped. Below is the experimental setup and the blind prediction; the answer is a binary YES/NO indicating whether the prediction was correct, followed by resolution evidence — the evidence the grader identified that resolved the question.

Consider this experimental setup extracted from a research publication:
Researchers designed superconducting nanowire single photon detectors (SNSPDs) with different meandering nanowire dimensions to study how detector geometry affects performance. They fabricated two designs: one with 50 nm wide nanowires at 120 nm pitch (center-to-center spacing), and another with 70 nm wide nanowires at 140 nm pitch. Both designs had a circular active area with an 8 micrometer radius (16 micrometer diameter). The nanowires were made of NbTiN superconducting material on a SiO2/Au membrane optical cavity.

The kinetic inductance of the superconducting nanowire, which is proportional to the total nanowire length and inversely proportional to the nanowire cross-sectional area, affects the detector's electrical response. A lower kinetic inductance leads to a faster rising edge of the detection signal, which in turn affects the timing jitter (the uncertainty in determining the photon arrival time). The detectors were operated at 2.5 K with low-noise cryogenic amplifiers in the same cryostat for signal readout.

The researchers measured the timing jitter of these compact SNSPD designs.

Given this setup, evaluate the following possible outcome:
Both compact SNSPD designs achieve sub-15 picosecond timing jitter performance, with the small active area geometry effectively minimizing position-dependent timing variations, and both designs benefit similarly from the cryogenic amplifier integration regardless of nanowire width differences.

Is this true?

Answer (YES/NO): NO